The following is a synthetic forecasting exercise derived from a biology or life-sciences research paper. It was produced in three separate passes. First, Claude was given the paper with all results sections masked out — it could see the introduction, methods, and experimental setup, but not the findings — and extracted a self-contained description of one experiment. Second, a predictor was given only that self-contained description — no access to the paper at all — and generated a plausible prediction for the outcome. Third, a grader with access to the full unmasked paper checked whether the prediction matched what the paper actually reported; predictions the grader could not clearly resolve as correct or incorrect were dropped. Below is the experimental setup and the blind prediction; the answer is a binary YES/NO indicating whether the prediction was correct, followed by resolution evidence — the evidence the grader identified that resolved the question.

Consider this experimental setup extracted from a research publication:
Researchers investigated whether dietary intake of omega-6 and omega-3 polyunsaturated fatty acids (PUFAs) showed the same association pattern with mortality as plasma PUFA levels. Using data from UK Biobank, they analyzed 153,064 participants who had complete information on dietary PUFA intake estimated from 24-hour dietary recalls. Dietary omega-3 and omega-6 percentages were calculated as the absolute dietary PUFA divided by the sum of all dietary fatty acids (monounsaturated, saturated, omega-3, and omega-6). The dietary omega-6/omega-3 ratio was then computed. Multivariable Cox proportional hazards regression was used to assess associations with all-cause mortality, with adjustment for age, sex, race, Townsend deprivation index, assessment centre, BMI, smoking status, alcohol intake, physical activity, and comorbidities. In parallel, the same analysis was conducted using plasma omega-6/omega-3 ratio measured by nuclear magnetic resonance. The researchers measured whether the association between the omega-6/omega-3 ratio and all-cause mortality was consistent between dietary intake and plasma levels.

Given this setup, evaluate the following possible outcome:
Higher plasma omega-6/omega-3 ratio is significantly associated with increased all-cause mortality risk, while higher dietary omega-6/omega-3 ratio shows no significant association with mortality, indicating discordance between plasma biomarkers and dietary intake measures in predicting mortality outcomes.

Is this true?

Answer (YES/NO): NO